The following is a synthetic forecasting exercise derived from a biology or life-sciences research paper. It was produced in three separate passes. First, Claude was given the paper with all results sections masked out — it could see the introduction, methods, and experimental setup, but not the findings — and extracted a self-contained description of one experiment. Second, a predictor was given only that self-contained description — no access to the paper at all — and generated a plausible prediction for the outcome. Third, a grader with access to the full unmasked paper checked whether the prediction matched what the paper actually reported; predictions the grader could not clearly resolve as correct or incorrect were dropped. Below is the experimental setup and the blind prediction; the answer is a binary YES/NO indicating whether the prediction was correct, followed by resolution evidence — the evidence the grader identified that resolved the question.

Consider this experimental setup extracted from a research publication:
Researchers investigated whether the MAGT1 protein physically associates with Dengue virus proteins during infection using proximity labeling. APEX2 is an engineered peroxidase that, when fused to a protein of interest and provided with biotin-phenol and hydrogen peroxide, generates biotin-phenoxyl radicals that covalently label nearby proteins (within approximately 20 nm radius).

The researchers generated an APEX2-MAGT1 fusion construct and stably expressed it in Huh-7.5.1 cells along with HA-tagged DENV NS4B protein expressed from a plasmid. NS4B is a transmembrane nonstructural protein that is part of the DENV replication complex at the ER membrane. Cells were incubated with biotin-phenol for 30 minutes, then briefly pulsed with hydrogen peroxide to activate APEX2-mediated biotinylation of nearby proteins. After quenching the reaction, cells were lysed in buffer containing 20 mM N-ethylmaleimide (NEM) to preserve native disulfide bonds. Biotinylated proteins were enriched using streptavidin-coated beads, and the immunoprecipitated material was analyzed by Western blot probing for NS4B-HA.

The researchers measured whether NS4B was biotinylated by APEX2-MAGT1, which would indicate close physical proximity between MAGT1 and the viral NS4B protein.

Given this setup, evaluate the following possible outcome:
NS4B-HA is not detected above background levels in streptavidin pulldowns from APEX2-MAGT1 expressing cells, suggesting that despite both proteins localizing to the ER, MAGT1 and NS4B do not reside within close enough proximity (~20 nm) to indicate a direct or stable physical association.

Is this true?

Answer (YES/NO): NO